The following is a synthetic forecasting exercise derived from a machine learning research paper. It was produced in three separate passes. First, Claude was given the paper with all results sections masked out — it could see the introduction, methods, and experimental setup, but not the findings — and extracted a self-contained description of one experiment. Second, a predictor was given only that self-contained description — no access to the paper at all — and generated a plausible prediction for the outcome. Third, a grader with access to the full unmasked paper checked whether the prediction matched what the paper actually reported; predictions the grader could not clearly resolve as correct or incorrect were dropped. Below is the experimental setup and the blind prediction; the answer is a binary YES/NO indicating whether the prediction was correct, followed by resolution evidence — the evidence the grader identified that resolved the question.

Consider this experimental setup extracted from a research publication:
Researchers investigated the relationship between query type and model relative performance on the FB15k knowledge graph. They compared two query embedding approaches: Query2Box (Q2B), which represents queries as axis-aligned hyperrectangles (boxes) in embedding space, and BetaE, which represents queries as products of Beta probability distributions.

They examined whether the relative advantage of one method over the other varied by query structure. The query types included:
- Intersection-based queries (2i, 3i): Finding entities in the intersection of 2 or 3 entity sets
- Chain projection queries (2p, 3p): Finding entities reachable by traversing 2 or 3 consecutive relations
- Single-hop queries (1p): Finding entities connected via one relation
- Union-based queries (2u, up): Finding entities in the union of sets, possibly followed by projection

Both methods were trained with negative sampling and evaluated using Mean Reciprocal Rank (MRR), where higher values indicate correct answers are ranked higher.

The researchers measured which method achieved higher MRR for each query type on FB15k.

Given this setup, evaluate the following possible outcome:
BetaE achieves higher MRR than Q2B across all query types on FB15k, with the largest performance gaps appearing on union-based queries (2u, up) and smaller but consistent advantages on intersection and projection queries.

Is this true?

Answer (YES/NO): NO